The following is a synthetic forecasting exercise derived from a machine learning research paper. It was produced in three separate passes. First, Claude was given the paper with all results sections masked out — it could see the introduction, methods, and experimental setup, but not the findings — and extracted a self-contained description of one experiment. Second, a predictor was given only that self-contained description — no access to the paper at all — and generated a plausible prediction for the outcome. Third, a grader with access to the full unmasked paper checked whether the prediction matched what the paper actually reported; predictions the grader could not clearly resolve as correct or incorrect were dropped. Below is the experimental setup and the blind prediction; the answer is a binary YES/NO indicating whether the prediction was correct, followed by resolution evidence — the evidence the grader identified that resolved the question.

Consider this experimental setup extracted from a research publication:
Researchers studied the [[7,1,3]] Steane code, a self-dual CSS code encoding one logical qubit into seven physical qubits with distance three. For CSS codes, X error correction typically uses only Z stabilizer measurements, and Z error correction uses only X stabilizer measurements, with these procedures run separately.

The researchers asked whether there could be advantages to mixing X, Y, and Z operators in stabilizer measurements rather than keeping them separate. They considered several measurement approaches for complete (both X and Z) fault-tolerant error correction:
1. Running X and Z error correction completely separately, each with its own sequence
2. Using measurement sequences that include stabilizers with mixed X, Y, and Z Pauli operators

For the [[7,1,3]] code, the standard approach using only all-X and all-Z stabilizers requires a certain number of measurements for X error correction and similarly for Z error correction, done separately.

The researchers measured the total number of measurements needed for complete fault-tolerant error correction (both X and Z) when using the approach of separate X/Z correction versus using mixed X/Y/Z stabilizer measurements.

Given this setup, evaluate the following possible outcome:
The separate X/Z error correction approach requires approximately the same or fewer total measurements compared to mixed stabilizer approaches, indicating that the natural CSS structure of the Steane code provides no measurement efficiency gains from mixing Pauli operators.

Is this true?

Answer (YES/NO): NO